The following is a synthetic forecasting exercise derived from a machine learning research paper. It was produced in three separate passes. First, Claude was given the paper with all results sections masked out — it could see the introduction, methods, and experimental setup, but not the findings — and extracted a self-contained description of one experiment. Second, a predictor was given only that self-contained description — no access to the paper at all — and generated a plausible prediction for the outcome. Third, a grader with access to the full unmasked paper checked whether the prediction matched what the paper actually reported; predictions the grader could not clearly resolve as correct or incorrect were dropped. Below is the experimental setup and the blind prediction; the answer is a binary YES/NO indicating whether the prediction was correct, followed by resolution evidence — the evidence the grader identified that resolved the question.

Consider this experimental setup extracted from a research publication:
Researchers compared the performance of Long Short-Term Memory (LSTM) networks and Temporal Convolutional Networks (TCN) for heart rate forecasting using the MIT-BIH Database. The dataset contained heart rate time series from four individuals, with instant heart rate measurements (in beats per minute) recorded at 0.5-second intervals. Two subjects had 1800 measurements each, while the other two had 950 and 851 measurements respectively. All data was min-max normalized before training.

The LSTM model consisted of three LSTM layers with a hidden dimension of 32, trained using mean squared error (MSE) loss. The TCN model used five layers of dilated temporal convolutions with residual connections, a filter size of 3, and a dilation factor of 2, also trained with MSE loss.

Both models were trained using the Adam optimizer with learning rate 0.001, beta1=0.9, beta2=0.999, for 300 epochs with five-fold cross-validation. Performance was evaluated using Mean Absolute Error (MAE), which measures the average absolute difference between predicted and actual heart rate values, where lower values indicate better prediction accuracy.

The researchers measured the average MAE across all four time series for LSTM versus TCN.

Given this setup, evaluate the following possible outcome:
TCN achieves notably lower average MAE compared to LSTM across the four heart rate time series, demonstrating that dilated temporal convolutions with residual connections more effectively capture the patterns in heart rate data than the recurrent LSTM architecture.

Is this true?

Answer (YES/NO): NO